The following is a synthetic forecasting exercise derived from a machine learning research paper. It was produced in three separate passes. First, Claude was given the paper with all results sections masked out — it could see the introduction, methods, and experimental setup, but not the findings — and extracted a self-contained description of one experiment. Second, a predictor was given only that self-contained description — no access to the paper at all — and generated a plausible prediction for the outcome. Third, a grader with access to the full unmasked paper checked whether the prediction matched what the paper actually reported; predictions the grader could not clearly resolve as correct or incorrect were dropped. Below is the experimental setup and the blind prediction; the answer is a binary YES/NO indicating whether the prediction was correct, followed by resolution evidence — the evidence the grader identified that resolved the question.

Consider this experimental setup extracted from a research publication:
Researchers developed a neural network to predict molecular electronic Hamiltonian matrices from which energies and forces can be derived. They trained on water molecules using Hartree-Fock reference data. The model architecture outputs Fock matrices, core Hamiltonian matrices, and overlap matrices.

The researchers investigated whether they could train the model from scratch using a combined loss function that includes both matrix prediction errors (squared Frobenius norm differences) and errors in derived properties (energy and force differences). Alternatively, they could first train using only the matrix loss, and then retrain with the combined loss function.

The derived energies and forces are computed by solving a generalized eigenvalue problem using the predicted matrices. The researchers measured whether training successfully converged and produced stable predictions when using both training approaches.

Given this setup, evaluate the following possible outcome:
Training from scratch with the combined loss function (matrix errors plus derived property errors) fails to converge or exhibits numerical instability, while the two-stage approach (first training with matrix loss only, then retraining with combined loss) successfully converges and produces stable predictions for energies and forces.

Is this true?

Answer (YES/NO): YES